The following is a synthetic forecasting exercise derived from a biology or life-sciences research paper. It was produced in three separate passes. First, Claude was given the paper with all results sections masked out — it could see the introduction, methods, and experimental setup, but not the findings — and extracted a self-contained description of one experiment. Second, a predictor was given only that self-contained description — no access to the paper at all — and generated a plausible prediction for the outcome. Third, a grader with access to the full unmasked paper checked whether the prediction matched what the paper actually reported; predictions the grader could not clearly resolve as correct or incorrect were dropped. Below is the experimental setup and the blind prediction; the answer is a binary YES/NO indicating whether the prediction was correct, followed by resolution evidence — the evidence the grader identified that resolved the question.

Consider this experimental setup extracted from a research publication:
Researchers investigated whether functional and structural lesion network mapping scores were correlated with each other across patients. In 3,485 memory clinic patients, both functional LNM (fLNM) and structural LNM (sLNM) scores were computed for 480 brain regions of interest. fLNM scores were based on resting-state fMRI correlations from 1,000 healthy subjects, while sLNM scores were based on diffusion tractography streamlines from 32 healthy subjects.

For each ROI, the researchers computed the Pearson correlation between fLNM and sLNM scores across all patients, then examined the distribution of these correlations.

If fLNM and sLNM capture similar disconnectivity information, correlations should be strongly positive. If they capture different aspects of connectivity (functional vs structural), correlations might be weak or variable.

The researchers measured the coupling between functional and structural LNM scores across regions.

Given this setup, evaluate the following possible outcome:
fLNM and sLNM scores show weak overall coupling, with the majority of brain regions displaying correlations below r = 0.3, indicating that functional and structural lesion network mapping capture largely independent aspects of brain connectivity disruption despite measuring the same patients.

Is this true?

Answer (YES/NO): NO